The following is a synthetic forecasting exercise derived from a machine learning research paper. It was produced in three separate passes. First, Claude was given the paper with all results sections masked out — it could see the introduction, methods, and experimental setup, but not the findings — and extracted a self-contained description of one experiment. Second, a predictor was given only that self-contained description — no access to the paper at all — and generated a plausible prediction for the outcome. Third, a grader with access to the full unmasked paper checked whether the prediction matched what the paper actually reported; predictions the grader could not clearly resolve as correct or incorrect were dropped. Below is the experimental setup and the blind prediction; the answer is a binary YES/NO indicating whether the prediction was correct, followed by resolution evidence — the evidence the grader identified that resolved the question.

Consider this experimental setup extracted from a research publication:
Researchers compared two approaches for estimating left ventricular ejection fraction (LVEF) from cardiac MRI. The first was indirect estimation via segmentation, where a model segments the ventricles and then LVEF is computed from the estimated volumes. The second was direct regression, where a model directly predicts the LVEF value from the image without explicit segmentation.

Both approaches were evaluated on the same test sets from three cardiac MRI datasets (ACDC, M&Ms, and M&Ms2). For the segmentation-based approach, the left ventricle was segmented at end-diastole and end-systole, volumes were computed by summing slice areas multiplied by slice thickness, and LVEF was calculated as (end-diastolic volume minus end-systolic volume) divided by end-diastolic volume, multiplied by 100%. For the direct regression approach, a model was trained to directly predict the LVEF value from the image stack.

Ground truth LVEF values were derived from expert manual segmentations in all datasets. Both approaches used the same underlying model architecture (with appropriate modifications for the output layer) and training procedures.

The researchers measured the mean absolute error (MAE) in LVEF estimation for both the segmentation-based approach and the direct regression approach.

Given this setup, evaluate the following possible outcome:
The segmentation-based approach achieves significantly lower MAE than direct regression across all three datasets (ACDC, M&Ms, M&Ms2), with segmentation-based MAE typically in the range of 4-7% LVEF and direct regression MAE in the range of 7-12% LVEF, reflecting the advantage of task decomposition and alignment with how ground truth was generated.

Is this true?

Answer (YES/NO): NO